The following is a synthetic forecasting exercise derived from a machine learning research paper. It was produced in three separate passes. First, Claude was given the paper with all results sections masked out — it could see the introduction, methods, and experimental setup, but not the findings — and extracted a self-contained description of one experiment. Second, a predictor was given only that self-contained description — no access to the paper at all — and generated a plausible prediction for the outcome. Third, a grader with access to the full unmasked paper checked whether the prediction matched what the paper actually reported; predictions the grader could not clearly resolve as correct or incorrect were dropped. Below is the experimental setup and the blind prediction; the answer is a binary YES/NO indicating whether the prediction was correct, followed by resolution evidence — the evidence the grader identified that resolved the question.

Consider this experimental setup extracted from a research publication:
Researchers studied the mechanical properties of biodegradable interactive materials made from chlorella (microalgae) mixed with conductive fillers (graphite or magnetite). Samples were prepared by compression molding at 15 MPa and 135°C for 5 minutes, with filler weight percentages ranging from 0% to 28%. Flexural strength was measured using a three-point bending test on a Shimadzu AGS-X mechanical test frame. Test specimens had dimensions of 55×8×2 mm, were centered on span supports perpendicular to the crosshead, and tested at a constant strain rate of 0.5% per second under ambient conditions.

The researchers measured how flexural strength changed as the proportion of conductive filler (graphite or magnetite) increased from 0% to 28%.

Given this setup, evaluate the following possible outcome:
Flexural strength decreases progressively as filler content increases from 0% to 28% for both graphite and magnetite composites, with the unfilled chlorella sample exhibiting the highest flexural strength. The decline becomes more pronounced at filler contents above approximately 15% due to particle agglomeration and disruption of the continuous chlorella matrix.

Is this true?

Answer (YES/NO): NO